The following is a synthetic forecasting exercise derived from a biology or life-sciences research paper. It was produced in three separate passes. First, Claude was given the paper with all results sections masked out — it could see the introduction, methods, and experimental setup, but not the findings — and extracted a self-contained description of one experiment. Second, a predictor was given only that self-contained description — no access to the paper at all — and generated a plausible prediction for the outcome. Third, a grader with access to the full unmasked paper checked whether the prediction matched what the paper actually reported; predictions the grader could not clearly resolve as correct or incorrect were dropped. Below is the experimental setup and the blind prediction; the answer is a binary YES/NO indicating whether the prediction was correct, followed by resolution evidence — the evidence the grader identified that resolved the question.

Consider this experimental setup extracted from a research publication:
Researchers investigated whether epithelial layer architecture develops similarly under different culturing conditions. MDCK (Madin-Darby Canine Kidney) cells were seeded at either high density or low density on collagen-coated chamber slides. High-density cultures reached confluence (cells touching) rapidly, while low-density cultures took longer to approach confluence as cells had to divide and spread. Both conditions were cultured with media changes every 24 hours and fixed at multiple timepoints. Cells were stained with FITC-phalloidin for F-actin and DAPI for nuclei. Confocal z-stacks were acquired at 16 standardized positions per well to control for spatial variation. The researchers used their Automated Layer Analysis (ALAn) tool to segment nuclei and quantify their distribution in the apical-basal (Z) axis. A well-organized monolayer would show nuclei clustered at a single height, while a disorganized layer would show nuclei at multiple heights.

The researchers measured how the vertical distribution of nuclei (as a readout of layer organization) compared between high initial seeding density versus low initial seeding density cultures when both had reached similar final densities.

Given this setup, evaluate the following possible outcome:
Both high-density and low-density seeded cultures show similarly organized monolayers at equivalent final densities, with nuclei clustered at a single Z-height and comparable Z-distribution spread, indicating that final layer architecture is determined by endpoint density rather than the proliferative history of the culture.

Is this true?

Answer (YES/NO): NO